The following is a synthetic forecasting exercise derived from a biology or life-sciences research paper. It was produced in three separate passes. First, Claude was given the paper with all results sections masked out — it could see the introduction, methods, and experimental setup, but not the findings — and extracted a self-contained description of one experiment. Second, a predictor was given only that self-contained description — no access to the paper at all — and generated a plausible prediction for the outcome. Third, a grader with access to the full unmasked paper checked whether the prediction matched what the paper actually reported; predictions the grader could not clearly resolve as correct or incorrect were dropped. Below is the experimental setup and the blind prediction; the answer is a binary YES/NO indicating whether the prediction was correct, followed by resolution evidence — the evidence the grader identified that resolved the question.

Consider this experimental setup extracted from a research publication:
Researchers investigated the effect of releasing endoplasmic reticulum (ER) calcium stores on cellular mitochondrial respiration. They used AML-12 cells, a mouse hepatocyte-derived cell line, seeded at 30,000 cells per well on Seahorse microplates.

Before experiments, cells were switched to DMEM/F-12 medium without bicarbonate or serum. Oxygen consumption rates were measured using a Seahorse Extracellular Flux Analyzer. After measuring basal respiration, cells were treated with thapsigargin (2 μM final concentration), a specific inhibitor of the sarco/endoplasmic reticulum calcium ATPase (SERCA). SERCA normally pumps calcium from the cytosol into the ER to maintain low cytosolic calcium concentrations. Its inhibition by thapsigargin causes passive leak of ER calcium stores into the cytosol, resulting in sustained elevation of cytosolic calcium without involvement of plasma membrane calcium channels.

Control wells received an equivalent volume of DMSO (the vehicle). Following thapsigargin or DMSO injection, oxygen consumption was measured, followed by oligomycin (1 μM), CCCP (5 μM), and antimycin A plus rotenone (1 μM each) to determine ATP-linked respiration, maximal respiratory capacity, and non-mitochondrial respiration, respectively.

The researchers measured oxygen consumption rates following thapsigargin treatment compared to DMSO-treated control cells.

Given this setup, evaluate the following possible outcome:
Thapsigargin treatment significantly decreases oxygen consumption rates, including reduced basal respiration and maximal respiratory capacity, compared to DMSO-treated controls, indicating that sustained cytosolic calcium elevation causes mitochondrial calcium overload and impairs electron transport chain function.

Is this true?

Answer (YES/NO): NO